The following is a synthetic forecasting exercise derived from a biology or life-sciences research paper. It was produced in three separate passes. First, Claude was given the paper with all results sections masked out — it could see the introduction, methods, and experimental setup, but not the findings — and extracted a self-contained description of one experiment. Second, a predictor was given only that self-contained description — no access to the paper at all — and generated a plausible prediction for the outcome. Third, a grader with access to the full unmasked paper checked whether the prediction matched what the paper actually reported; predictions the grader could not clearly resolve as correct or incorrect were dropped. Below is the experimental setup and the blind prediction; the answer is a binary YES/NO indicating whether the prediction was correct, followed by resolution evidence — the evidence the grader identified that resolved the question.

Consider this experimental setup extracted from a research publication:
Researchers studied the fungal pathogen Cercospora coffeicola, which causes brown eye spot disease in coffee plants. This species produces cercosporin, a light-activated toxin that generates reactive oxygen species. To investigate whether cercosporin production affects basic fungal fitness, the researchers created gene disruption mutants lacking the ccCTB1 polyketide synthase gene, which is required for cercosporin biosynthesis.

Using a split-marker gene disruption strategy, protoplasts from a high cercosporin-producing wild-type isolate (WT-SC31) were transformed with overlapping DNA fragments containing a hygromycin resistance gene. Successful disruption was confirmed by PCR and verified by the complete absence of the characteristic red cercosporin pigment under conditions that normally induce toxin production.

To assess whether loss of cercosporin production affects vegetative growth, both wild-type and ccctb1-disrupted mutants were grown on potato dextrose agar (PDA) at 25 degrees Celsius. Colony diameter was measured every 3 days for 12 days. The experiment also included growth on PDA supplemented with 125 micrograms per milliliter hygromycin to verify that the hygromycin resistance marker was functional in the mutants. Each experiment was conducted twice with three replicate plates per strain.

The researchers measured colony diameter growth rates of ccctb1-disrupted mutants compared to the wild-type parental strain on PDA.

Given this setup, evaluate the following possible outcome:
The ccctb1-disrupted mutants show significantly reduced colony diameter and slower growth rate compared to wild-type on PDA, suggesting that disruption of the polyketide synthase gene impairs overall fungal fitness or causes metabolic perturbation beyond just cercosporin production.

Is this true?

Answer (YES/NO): NO